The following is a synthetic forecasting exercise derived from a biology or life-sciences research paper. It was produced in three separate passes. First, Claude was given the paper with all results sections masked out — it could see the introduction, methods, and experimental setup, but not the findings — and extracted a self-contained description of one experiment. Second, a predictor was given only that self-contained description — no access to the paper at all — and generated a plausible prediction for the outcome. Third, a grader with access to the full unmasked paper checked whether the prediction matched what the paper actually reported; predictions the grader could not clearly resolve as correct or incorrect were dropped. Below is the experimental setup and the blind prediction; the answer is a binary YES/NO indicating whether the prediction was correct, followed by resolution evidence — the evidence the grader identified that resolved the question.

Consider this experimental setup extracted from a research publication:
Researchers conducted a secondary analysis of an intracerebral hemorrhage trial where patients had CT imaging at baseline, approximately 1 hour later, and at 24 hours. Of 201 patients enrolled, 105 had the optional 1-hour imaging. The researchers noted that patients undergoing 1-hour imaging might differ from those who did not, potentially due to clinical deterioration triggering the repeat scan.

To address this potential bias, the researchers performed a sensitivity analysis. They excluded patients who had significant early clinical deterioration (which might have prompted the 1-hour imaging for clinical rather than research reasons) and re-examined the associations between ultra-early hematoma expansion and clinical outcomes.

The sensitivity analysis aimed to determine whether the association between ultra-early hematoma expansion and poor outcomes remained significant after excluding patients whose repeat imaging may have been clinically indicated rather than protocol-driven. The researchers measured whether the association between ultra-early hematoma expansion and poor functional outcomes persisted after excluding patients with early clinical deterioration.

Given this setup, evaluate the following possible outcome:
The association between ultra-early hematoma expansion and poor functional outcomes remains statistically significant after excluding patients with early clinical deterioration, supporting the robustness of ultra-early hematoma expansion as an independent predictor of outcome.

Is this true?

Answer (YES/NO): YES